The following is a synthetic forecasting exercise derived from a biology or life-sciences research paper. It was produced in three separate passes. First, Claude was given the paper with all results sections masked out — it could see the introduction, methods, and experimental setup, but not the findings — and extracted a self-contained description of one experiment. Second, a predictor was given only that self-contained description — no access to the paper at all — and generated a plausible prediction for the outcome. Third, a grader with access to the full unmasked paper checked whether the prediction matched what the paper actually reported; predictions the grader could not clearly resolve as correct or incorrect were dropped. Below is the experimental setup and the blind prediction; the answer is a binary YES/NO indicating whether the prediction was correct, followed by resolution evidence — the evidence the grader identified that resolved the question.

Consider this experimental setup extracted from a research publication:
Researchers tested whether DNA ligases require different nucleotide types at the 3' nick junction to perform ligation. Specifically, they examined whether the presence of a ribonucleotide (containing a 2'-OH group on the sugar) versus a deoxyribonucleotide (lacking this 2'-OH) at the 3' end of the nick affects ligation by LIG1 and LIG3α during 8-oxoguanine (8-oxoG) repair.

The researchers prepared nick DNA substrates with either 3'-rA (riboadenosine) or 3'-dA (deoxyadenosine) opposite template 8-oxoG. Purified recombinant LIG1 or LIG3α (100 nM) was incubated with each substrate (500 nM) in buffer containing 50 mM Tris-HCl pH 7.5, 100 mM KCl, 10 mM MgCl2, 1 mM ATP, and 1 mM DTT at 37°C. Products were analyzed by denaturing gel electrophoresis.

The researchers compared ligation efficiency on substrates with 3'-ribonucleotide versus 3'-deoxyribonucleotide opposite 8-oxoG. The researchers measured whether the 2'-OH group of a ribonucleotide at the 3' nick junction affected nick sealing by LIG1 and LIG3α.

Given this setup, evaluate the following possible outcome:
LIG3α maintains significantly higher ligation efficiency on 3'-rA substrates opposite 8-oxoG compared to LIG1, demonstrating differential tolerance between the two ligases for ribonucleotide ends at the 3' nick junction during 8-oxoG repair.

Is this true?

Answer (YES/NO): NO